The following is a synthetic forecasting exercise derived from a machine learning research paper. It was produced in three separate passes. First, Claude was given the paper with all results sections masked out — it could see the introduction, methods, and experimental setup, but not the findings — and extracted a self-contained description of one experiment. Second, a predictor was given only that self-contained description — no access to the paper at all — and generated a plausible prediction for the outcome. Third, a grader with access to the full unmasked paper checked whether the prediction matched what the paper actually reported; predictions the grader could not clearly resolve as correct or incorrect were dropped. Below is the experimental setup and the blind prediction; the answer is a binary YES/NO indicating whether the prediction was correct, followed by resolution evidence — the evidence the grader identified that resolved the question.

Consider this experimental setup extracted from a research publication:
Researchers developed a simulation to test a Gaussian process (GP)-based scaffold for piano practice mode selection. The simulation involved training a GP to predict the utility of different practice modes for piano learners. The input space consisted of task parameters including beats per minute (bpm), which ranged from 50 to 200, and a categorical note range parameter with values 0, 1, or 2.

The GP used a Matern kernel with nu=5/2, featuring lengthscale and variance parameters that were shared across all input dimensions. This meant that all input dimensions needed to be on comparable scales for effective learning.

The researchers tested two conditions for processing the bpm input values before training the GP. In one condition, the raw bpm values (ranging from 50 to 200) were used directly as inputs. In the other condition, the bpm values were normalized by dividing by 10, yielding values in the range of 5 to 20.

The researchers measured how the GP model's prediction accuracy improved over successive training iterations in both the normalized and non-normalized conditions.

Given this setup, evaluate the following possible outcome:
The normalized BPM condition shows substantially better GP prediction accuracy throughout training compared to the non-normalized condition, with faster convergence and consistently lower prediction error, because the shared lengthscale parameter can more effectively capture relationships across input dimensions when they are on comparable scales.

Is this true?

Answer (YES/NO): YES